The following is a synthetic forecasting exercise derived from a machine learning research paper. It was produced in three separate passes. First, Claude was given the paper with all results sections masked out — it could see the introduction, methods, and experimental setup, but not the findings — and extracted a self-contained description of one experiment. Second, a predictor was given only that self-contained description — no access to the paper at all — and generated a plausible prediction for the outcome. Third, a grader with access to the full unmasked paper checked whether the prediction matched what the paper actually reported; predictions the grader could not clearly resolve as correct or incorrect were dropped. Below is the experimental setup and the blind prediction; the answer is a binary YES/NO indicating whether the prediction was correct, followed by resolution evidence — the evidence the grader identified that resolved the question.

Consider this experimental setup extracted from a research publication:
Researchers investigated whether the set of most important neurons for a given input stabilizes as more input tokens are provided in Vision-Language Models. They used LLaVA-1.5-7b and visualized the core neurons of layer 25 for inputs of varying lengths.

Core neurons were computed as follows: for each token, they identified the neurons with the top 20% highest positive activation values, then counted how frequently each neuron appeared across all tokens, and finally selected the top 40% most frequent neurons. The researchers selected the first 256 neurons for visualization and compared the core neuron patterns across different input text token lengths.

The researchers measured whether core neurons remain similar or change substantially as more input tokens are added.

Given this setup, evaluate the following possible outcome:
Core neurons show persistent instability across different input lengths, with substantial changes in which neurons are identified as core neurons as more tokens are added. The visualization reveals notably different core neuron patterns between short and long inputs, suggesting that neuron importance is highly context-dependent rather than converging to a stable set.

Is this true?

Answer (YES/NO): NO